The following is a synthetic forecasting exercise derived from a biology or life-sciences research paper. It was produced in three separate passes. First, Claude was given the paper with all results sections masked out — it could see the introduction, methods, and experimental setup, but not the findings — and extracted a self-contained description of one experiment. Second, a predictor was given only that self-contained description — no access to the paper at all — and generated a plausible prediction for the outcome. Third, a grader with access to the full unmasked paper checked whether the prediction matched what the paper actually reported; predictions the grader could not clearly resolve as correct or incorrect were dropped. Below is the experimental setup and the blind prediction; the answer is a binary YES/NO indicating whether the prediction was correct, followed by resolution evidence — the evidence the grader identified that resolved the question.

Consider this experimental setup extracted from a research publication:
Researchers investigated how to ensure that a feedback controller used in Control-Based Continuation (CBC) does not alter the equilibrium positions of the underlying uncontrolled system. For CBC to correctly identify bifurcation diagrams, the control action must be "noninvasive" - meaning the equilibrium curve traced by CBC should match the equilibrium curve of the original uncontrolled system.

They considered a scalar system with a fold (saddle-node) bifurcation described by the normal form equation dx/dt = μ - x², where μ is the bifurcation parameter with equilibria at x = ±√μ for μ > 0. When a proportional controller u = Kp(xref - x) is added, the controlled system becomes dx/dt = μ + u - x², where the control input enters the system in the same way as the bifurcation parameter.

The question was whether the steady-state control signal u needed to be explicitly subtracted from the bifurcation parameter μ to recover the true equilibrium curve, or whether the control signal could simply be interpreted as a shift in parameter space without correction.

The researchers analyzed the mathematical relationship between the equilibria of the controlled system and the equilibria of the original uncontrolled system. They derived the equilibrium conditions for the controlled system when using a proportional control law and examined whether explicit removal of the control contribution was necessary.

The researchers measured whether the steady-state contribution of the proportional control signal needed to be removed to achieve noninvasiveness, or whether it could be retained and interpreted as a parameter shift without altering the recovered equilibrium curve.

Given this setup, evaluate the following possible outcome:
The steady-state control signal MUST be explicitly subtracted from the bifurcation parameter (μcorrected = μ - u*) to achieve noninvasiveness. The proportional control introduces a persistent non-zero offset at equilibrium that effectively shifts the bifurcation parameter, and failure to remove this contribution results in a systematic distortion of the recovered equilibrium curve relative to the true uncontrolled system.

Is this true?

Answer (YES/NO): NO